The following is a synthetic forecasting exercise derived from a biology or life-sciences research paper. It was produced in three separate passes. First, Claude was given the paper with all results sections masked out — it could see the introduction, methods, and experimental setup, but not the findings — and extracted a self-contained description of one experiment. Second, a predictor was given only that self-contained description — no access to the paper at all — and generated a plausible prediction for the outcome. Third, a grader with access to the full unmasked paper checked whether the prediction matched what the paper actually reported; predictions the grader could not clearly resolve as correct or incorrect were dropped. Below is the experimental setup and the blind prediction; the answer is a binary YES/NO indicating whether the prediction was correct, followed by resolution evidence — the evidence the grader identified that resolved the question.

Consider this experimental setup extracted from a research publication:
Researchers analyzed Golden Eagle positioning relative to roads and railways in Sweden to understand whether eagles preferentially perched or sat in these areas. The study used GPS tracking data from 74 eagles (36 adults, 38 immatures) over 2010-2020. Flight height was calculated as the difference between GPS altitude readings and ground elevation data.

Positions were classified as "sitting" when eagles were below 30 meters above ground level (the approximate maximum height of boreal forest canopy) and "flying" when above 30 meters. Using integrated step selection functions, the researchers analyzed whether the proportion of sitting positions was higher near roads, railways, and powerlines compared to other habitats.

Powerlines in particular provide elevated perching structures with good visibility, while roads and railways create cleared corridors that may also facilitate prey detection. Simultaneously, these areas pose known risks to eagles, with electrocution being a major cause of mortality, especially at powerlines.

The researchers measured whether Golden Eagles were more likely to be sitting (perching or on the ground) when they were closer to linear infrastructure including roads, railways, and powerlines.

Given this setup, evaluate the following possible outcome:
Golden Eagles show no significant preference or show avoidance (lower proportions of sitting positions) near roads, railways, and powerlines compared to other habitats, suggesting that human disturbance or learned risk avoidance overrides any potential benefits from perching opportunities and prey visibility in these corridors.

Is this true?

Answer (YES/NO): NO